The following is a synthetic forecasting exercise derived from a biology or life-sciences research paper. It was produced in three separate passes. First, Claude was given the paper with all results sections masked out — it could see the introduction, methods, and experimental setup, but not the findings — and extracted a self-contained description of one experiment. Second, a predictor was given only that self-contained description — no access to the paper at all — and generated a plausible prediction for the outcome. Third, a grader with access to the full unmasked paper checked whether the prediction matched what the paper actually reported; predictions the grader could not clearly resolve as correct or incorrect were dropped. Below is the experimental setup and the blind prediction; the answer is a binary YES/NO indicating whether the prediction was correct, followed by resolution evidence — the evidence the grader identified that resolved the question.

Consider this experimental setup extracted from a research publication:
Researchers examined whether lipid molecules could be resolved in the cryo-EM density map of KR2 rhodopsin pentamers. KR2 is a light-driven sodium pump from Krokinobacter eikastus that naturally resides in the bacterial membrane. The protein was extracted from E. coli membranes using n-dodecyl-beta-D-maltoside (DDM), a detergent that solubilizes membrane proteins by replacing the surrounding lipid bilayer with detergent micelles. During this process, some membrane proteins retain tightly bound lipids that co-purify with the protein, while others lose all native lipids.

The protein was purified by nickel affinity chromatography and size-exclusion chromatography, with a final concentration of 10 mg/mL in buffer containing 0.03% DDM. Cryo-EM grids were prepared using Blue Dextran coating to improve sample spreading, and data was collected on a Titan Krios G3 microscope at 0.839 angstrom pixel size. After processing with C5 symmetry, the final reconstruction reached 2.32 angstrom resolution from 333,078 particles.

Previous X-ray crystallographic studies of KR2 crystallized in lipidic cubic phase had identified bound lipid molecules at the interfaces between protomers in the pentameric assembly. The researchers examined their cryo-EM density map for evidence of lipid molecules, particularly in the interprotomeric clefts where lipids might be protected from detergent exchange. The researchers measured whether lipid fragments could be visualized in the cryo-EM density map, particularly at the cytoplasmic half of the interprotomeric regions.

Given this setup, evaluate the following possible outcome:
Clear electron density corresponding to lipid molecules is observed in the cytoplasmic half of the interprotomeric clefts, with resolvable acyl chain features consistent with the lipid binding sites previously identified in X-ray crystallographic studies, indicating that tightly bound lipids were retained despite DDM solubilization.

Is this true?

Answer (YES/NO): NO